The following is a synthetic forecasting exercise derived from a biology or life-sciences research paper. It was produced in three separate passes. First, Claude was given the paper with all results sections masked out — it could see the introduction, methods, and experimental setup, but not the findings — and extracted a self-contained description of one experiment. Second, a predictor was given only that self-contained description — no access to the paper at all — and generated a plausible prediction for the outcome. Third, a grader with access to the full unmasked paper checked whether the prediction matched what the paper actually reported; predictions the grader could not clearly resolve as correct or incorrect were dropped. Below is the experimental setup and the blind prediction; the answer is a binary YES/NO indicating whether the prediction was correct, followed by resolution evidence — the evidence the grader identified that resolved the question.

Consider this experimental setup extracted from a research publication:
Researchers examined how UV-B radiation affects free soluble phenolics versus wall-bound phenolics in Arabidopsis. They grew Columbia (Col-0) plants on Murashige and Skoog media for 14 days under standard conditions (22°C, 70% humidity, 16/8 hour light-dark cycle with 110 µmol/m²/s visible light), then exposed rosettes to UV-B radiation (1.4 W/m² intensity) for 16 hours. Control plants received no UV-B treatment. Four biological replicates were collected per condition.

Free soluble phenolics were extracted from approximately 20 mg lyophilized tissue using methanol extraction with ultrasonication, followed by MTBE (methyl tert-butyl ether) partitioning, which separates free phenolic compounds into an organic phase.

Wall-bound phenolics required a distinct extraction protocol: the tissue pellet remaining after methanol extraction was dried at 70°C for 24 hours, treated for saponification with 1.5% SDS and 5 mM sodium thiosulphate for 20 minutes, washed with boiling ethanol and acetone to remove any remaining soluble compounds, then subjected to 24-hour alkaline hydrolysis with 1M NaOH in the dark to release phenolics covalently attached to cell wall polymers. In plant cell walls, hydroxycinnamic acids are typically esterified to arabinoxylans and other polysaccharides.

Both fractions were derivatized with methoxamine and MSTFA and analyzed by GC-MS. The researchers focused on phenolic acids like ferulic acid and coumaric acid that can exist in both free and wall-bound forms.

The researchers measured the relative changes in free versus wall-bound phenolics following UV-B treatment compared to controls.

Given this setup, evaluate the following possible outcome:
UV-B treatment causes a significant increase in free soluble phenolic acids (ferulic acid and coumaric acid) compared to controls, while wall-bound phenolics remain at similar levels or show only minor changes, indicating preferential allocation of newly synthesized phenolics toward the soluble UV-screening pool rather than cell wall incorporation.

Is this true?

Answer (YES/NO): NO